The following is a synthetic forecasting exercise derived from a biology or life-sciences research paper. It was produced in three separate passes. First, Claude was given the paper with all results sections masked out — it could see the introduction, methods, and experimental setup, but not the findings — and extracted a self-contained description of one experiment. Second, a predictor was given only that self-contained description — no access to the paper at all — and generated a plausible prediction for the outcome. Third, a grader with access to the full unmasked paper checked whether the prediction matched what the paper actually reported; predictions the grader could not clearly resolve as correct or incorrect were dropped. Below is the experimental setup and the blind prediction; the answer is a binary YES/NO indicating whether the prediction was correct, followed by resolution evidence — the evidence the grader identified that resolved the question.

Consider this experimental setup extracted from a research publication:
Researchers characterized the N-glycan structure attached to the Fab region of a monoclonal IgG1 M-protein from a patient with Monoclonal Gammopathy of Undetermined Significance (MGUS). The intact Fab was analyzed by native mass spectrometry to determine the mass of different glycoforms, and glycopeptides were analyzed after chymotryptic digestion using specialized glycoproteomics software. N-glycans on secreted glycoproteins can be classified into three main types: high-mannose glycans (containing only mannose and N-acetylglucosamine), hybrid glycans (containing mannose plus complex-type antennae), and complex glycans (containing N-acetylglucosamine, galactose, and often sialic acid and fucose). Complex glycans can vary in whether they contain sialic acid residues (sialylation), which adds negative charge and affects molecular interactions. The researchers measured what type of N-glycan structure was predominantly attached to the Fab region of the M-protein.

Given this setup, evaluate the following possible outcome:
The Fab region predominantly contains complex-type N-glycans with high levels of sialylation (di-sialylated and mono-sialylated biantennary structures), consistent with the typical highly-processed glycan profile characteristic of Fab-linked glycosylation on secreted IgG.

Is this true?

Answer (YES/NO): YES